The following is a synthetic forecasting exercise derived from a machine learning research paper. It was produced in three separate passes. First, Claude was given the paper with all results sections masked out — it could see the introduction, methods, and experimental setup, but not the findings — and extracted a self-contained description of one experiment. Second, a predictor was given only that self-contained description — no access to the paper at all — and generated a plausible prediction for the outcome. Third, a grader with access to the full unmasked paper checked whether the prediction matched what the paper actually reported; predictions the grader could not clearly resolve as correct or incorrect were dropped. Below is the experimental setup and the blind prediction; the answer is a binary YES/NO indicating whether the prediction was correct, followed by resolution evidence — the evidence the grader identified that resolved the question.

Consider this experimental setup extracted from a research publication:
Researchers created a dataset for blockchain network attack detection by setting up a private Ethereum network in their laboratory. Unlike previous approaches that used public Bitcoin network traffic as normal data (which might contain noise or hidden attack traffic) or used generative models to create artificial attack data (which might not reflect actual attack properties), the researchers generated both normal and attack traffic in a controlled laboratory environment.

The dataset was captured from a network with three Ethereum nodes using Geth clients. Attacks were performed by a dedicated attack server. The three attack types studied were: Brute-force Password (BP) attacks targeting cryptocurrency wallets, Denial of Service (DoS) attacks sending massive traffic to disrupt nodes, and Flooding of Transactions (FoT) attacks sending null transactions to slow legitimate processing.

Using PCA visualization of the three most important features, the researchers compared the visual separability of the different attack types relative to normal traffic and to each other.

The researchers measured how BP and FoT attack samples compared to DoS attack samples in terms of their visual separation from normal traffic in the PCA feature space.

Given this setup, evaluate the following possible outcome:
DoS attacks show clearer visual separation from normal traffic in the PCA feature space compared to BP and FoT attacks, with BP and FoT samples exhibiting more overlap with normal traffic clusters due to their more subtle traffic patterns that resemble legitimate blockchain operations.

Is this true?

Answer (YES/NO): YES